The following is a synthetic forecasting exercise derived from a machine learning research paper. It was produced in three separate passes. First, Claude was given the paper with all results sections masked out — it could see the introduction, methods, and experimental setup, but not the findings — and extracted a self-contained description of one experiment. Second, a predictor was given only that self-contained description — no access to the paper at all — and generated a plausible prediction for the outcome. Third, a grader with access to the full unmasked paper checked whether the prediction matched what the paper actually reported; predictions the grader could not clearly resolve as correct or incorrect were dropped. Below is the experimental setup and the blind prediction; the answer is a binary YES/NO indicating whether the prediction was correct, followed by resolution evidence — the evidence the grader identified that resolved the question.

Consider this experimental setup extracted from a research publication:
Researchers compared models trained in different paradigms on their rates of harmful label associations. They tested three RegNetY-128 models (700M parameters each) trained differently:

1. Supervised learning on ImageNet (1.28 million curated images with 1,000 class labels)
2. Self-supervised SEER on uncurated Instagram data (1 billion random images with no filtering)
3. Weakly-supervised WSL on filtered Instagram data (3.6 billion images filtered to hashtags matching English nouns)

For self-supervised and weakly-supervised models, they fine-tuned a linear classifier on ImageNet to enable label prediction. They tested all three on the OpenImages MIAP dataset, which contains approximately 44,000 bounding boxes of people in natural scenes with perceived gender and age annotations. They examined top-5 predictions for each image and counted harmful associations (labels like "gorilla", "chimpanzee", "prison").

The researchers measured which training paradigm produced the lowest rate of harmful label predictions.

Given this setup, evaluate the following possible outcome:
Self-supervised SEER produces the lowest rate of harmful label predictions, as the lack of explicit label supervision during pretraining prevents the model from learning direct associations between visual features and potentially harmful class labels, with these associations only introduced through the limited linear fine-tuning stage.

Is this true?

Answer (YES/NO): NO